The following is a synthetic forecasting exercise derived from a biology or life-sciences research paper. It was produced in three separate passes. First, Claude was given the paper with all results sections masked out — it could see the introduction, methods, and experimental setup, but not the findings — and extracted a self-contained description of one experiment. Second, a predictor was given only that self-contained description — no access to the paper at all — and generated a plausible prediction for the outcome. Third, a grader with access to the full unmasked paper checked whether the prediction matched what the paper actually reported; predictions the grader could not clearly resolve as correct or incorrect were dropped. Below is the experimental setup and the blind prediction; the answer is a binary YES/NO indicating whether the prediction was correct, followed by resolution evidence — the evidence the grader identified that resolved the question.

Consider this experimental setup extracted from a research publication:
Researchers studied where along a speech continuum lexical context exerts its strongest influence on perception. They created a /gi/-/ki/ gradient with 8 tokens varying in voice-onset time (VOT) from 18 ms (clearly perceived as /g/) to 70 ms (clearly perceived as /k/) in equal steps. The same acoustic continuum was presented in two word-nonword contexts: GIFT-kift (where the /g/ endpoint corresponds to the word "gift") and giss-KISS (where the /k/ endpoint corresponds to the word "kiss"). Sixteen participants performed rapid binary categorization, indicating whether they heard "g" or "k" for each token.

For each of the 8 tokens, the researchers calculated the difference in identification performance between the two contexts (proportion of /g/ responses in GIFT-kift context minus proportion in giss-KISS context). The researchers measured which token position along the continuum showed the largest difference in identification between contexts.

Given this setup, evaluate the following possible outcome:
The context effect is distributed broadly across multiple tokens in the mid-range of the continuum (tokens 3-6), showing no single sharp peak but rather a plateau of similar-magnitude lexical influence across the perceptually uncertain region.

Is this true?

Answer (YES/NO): NO